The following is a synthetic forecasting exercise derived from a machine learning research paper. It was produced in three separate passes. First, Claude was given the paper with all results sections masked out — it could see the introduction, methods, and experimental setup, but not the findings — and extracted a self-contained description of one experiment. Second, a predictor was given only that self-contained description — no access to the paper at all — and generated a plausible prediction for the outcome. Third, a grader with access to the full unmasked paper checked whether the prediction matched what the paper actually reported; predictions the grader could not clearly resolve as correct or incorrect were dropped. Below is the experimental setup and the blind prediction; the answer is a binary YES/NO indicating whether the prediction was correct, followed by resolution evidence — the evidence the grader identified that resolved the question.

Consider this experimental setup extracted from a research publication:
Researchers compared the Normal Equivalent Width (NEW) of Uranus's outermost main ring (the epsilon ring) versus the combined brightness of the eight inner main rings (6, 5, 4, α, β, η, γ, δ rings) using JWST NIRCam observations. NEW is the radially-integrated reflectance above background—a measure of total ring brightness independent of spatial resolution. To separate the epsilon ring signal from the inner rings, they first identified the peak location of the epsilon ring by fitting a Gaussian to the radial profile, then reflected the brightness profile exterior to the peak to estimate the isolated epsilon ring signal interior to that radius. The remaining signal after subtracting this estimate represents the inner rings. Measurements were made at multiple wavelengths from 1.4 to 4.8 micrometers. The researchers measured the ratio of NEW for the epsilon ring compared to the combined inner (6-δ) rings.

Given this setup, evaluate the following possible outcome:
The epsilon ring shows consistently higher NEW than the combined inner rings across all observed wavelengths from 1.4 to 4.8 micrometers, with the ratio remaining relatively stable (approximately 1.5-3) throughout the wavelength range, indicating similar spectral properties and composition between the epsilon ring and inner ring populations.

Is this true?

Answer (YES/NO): NO